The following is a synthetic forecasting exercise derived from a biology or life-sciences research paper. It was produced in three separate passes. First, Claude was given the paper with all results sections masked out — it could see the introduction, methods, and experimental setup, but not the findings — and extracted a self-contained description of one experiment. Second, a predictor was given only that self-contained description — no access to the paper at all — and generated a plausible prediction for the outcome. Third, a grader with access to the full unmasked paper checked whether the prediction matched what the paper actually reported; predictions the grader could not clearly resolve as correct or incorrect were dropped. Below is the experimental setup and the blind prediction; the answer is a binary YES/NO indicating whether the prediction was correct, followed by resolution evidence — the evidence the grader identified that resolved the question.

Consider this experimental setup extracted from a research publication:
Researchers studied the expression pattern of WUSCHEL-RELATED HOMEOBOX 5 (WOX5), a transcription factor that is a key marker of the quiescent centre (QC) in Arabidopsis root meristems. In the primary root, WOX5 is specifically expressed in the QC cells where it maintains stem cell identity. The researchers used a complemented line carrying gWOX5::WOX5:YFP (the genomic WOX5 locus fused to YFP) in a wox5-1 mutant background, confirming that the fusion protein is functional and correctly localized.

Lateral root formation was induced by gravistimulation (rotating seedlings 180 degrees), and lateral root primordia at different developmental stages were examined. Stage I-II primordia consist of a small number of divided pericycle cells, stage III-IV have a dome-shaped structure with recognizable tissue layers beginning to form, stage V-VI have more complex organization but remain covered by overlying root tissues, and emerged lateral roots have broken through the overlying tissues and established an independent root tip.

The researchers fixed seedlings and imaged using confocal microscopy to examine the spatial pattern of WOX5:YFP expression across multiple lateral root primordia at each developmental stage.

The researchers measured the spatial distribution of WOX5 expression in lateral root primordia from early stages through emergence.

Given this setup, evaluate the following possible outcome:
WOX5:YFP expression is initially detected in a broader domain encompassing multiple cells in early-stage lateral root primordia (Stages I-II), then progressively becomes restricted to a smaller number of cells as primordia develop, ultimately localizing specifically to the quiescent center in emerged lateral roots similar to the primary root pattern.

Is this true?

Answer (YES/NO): YES